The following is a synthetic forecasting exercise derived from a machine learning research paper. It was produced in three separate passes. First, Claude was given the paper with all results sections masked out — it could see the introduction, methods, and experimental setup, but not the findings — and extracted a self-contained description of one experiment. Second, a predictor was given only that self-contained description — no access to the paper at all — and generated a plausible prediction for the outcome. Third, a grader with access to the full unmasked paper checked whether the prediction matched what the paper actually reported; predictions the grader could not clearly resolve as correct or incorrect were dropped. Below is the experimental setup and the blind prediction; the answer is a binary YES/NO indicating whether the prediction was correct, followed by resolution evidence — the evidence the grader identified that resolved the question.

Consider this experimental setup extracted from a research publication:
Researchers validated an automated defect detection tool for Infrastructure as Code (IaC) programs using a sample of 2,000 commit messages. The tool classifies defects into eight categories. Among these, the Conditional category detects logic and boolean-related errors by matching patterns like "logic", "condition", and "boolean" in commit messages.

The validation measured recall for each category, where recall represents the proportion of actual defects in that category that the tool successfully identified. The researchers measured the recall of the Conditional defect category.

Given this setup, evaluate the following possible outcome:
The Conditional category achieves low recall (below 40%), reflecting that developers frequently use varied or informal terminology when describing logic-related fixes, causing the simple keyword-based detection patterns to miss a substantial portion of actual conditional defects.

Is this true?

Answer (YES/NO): NO